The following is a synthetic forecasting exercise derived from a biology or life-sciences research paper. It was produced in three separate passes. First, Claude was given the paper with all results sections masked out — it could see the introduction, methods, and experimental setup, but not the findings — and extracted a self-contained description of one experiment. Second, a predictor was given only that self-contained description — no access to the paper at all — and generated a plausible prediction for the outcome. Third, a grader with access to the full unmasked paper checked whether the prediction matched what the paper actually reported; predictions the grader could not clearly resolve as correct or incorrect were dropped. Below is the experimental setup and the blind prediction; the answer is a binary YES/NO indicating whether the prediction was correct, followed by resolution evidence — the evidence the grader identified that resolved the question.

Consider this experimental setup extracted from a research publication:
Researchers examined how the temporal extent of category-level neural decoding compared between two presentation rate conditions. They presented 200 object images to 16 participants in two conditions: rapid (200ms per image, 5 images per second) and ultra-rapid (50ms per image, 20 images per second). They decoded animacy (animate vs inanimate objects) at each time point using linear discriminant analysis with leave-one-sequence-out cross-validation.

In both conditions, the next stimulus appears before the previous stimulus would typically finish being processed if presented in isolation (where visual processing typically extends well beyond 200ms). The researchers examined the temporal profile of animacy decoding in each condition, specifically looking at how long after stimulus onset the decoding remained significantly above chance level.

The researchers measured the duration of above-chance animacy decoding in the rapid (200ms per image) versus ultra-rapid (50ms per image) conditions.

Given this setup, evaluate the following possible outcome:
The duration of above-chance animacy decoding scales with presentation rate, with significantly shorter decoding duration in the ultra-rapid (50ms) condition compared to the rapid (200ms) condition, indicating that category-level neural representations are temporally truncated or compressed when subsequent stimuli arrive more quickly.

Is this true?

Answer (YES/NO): YES